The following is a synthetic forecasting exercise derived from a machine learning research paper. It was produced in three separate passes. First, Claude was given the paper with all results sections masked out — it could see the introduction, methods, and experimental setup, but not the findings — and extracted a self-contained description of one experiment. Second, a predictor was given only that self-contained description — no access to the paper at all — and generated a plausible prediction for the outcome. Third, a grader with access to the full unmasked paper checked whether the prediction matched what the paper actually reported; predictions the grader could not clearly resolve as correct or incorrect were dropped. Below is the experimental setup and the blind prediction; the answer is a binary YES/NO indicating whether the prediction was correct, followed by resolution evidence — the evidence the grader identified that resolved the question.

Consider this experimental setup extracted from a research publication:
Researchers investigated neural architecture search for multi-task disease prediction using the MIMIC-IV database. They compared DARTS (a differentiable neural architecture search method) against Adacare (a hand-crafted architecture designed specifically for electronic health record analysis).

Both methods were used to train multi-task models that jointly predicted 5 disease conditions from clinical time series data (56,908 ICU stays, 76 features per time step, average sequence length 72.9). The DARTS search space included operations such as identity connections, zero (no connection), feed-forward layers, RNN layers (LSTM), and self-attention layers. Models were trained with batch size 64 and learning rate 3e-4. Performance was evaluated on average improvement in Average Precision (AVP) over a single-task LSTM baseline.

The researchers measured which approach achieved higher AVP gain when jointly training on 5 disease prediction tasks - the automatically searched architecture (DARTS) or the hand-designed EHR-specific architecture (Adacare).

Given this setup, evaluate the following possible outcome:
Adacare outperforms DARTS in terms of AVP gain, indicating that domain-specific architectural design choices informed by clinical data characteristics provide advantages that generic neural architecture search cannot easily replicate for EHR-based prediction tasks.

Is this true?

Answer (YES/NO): YES